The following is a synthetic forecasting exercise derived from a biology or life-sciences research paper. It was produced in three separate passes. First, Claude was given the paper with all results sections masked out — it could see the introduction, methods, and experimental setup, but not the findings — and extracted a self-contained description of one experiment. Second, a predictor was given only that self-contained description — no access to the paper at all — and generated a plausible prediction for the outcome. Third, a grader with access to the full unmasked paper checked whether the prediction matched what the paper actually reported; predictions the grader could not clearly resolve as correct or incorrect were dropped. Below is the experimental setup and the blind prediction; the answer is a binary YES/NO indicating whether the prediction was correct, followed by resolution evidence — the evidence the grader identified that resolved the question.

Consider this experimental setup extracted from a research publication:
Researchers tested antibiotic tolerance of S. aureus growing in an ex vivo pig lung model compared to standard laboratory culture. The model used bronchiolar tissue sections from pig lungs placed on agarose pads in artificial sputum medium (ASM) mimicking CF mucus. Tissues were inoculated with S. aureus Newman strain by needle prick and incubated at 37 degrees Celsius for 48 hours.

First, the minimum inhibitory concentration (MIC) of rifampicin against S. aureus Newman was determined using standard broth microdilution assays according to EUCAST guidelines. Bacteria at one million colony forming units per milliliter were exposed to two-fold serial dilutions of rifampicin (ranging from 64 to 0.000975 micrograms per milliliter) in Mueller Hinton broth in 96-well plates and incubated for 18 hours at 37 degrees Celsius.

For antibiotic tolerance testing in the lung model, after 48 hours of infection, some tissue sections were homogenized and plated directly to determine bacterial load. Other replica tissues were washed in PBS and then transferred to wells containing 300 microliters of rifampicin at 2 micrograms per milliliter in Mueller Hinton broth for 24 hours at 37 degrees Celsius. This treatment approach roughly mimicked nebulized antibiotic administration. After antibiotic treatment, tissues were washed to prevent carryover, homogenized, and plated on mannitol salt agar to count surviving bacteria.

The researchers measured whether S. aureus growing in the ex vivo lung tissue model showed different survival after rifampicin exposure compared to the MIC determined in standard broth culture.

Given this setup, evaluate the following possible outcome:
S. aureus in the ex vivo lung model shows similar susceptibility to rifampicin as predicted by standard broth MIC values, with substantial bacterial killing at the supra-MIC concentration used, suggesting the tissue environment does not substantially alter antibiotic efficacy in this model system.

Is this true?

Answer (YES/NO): NO